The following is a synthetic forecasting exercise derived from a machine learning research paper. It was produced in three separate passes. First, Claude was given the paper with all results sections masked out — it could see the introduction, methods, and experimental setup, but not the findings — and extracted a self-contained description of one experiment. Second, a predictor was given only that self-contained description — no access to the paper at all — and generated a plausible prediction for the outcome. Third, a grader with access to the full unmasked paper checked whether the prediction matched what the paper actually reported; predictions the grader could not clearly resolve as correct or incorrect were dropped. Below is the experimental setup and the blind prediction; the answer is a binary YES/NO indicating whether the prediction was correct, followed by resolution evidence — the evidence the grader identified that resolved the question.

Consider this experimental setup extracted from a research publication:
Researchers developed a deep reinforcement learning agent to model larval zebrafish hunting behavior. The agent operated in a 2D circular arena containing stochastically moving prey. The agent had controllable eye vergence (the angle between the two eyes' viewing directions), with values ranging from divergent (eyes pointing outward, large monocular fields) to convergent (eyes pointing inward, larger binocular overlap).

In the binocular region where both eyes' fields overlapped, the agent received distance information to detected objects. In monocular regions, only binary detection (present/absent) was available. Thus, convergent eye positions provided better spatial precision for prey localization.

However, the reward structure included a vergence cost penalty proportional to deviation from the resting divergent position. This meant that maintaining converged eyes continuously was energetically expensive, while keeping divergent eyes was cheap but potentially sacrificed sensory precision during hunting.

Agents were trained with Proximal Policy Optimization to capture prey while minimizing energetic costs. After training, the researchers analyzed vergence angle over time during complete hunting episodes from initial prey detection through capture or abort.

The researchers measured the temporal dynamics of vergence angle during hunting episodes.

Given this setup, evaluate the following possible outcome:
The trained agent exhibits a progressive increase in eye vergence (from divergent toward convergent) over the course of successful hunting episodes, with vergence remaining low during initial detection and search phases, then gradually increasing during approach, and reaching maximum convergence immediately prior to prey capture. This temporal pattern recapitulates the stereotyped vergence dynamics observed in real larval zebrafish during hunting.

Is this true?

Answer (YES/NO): NO